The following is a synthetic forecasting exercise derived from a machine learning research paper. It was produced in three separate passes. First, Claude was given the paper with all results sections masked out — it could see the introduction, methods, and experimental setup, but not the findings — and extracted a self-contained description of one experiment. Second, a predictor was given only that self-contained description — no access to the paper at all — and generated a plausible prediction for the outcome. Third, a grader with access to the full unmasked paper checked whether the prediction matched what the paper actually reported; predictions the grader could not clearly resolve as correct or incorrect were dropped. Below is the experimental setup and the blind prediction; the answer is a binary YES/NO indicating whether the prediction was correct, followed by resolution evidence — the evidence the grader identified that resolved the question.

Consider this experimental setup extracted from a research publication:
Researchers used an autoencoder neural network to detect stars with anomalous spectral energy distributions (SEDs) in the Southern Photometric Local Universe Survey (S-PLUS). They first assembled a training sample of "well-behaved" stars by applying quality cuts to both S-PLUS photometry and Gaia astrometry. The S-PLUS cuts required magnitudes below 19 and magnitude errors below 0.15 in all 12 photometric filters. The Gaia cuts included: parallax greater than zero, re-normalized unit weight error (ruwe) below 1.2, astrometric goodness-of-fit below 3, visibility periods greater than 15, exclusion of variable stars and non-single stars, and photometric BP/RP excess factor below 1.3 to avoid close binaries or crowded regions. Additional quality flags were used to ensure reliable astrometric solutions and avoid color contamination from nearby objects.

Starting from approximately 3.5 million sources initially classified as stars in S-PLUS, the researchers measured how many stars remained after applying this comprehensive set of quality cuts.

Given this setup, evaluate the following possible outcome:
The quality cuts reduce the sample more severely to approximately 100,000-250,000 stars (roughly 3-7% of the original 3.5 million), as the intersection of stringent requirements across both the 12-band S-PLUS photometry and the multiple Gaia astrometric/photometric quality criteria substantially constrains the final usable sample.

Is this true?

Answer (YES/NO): NO